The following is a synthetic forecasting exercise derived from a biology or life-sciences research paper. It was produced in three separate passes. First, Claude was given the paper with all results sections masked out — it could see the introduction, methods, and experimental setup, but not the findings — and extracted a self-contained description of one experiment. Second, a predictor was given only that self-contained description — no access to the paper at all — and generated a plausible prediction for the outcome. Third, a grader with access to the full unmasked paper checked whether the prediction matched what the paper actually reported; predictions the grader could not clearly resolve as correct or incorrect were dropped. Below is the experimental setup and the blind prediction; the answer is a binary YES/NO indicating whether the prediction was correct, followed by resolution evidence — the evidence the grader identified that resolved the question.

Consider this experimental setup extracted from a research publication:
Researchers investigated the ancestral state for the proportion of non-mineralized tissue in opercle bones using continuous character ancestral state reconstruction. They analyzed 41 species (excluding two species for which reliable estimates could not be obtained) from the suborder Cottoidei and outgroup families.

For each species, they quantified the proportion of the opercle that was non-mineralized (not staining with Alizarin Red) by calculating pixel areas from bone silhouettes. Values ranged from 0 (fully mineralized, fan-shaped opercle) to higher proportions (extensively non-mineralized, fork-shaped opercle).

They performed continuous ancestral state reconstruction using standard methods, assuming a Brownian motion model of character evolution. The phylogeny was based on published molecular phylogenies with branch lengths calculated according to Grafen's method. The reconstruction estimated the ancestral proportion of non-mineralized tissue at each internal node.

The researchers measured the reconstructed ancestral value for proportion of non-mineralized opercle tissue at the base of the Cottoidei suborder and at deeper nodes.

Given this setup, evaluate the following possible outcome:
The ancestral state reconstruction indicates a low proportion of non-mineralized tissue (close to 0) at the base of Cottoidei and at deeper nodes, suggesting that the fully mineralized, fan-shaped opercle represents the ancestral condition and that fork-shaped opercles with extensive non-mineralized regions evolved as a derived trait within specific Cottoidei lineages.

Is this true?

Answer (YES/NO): YES